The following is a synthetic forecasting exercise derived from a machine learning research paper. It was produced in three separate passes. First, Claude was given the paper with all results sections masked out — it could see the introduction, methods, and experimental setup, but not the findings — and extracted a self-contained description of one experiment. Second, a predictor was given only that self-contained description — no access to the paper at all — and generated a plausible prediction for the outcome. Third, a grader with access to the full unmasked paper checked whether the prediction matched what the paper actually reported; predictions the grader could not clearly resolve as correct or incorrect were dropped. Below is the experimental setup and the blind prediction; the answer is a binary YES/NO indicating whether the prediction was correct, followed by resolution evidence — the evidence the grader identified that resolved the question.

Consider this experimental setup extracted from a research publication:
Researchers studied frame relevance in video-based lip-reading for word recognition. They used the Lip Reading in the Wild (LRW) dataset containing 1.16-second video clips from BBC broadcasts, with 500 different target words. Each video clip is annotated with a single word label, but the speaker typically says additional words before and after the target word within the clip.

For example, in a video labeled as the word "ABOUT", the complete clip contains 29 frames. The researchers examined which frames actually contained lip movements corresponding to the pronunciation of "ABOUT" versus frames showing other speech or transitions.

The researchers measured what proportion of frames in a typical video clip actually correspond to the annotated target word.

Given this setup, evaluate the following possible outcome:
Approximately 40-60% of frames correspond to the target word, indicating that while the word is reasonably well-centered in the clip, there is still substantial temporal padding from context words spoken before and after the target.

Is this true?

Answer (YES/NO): NO